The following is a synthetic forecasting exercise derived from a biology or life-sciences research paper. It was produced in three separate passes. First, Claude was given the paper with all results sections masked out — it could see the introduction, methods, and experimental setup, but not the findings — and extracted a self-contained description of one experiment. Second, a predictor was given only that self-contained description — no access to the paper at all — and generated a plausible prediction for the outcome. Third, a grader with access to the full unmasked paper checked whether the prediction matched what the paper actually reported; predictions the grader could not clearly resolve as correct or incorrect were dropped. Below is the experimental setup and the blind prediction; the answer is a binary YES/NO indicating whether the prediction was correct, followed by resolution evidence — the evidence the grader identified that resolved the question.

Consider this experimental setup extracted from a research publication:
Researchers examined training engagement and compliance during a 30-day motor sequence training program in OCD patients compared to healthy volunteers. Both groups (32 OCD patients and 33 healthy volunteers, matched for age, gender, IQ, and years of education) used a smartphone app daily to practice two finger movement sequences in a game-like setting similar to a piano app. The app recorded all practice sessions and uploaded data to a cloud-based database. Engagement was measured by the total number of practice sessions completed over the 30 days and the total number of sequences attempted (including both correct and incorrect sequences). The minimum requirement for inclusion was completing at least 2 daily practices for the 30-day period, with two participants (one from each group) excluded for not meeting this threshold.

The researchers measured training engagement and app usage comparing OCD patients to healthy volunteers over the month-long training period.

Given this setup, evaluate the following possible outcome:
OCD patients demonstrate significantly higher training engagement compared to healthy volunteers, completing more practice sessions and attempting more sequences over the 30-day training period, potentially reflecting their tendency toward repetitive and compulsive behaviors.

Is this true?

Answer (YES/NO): YES